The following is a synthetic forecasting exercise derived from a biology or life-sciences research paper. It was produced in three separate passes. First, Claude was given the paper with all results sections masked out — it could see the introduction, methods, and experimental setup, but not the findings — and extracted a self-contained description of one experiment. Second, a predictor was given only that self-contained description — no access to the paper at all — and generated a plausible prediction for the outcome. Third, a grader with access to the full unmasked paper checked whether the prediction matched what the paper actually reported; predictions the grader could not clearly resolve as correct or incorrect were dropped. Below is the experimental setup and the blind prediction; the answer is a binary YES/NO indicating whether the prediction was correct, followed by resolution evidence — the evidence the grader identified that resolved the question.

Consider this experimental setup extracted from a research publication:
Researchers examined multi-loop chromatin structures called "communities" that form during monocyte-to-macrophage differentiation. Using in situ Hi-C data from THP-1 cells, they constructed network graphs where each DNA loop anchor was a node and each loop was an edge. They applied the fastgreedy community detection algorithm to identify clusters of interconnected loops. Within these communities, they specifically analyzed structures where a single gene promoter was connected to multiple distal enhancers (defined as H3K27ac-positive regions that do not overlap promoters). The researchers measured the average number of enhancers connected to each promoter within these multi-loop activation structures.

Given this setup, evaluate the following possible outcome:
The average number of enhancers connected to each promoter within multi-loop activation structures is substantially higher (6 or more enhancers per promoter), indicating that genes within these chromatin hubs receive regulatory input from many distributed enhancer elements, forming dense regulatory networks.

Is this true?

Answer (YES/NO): NO